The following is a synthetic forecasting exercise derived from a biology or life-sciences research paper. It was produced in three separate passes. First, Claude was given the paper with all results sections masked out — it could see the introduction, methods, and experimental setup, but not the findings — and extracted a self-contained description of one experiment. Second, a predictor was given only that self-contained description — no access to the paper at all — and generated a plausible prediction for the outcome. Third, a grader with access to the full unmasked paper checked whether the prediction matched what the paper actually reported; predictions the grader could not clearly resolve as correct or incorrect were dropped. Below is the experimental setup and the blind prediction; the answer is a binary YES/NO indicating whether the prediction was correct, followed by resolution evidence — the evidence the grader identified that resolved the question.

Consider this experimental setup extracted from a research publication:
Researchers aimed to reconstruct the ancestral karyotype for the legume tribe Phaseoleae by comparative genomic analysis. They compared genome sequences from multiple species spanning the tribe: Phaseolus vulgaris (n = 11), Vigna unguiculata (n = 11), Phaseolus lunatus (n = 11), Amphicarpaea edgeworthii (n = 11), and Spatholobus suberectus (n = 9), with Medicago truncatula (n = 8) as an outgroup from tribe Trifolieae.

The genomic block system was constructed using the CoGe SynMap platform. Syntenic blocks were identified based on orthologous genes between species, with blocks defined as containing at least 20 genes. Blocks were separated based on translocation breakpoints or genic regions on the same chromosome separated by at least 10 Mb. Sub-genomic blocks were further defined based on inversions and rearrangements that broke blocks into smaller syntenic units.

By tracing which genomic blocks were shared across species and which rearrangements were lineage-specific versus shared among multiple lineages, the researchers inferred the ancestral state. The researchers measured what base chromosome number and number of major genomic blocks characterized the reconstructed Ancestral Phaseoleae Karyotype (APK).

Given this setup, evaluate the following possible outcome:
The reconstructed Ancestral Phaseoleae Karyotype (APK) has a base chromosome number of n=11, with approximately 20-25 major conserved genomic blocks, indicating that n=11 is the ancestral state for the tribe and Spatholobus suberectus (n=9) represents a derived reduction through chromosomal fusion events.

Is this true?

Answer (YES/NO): YES